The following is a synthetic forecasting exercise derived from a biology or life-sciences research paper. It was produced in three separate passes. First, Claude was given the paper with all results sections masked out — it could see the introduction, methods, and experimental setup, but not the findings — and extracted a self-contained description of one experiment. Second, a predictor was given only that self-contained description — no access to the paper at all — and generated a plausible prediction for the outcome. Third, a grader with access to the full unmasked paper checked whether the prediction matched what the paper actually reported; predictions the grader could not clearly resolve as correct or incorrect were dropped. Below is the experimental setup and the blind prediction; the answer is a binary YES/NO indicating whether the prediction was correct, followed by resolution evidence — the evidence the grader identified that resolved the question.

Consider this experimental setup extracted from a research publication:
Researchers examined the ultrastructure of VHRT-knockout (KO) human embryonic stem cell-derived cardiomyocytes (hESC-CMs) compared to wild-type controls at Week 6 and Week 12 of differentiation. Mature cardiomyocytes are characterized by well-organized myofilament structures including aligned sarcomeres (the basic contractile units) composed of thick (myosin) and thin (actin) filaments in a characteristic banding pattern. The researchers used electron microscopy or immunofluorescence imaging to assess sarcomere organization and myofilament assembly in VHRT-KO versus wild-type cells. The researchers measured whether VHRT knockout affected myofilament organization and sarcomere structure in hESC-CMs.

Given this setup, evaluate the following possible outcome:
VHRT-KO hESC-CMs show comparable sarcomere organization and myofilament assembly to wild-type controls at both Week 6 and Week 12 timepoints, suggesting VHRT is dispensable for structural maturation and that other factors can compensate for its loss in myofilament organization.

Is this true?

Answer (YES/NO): NO